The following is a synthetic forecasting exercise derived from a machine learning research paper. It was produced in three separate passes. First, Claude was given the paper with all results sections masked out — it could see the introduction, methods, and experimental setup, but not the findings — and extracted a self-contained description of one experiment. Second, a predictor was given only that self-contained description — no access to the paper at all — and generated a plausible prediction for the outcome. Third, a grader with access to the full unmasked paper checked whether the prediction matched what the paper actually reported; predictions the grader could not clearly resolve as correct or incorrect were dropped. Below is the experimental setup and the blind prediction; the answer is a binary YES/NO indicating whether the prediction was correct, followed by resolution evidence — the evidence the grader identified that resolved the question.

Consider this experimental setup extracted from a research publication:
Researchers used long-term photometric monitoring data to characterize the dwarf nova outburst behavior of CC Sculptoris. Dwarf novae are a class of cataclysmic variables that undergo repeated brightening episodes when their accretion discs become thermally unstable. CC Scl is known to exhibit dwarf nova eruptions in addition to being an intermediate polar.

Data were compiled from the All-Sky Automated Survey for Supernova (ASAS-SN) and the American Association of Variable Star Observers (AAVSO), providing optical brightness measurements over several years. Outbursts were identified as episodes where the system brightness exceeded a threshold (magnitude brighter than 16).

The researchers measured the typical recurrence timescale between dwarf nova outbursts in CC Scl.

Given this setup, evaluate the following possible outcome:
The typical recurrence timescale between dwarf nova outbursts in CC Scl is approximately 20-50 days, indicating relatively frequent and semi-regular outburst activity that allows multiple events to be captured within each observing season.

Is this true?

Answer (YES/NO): NO